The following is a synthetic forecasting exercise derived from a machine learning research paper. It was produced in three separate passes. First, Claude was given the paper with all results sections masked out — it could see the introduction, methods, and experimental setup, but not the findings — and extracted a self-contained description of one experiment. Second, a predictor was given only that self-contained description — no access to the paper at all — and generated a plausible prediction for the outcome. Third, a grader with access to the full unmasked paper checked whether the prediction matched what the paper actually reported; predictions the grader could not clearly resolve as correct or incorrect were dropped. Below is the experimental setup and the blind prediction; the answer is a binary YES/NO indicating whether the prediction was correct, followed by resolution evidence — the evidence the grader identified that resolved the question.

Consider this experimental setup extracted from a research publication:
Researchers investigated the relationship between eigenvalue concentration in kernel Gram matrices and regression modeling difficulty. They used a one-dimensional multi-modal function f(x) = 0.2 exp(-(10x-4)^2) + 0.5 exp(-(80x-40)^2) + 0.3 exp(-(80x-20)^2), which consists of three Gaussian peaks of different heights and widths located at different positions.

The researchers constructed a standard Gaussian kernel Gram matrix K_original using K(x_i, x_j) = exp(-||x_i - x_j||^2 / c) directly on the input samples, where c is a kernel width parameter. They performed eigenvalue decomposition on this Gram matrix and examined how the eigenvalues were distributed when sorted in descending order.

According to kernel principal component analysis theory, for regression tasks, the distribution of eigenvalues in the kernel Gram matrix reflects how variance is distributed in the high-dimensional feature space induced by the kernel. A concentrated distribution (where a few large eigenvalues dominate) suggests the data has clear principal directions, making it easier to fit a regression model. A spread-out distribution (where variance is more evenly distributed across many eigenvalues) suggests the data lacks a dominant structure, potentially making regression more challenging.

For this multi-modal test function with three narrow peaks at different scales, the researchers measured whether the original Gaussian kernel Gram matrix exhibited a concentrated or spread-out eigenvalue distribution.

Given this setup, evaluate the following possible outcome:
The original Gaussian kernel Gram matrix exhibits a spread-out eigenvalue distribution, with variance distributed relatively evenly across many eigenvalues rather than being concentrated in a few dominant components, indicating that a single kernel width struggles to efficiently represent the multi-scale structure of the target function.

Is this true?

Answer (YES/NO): YES